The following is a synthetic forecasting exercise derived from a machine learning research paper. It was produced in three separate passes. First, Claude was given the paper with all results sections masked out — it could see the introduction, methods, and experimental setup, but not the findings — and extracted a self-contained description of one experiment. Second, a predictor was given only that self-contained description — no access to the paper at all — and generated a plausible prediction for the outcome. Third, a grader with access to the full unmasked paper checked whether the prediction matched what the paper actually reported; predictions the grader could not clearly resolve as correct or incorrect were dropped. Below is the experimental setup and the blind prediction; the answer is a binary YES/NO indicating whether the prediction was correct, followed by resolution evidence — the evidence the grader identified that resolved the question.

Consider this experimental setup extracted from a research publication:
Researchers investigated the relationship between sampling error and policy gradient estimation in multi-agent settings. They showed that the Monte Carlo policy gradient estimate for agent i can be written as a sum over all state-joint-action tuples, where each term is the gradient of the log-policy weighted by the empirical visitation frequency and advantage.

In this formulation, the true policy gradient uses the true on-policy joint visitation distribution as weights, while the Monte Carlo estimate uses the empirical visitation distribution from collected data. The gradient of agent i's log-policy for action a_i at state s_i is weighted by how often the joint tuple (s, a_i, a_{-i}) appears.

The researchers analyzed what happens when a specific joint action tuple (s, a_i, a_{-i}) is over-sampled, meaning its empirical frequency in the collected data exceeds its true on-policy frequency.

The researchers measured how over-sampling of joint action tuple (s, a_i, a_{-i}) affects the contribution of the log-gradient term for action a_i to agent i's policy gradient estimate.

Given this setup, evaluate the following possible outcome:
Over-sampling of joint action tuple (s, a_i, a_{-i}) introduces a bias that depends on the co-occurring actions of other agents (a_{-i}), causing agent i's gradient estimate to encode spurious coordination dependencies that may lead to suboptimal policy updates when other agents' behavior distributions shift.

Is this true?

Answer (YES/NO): NO